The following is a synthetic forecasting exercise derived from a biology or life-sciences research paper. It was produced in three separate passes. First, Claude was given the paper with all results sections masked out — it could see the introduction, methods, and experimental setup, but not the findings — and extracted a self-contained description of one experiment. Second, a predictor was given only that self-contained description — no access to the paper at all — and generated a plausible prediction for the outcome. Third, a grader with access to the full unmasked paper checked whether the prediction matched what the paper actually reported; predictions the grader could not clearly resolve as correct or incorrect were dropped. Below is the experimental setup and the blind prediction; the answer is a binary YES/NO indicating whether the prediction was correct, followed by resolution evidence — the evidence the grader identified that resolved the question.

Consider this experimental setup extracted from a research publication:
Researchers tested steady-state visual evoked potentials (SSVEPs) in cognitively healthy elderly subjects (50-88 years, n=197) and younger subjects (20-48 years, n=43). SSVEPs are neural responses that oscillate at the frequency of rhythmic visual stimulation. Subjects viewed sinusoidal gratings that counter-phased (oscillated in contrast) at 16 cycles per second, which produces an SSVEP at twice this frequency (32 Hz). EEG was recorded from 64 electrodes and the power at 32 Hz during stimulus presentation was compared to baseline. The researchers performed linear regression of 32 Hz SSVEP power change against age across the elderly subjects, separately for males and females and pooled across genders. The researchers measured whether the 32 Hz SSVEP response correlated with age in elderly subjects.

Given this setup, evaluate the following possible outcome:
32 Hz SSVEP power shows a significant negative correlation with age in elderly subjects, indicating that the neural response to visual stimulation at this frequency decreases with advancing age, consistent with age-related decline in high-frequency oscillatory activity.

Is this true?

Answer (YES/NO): YES